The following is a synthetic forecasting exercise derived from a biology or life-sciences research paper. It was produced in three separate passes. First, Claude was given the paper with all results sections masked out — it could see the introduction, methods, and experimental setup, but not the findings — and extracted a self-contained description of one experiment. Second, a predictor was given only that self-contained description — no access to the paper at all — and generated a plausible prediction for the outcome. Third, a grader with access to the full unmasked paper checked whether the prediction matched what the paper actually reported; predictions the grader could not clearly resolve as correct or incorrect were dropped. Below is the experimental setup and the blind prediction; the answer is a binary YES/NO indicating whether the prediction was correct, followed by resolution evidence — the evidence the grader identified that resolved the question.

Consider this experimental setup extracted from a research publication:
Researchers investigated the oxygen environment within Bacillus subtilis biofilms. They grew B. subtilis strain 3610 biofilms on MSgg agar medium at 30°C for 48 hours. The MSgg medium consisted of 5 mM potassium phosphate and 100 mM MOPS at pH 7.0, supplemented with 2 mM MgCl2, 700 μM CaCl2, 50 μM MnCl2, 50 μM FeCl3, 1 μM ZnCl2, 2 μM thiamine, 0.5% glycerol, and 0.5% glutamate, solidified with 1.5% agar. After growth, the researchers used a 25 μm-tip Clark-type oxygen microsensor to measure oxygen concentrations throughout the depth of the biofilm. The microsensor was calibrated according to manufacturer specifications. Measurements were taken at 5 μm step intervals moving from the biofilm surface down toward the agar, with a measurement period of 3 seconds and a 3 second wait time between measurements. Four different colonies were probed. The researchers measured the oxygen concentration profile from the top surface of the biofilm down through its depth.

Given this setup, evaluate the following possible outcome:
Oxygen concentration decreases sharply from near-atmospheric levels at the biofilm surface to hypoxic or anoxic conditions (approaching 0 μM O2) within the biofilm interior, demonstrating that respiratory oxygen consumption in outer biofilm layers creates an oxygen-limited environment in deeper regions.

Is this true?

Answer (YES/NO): YES